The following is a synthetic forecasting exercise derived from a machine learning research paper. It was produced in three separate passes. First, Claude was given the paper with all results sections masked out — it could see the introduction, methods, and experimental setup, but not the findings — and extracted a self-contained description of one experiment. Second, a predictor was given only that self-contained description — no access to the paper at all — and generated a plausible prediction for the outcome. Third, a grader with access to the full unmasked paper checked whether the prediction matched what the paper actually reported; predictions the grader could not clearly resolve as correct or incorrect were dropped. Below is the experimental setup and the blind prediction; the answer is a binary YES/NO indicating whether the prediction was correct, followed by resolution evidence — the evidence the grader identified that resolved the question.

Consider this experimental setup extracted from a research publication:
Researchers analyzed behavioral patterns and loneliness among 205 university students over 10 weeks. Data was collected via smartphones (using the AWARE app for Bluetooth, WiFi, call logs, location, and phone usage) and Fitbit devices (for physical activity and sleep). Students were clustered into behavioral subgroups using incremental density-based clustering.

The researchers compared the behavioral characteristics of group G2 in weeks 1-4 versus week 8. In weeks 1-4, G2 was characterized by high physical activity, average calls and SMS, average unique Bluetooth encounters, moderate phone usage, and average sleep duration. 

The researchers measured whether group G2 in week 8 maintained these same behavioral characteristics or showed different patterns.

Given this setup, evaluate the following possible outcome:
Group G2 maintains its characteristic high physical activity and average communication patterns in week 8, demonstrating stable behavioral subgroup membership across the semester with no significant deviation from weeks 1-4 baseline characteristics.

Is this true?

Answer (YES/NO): NO